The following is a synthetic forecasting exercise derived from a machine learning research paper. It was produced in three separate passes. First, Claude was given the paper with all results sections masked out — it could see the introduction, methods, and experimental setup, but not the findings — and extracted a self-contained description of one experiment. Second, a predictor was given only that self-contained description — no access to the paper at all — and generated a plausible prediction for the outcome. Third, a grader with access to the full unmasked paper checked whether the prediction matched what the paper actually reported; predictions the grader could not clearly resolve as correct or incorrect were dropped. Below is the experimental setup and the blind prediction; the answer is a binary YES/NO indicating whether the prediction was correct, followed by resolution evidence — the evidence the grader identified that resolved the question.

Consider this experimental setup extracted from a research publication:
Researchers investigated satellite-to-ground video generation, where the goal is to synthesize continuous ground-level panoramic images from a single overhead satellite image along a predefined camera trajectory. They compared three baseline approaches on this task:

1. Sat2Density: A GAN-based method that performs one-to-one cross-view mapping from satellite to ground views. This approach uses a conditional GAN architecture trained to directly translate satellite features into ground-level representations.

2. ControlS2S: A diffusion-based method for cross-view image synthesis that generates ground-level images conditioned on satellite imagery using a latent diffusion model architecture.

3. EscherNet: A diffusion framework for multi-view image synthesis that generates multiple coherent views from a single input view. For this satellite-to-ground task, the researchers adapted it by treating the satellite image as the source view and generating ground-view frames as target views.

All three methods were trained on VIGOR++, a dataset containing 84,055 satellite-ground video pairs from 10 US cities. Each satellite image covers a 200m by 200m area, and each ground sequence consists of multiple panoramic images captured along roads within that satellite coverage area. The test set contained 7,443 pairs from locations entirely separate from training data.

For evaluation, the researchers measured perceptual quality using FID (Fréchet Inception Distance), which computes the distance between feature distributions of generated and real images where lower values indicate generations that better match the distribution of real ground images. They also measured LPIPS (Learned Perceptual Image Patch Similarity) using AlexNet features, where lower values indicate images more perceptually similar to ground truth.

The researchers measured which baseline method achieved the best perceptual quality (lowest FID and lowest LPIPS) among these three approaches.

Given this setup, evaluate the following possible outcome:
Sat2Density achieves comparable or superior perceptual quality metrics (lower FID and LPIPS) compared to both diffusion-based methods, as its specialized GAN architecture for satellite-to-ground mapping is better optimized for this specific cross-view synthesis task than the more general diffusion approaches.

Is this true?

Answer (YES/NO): NO